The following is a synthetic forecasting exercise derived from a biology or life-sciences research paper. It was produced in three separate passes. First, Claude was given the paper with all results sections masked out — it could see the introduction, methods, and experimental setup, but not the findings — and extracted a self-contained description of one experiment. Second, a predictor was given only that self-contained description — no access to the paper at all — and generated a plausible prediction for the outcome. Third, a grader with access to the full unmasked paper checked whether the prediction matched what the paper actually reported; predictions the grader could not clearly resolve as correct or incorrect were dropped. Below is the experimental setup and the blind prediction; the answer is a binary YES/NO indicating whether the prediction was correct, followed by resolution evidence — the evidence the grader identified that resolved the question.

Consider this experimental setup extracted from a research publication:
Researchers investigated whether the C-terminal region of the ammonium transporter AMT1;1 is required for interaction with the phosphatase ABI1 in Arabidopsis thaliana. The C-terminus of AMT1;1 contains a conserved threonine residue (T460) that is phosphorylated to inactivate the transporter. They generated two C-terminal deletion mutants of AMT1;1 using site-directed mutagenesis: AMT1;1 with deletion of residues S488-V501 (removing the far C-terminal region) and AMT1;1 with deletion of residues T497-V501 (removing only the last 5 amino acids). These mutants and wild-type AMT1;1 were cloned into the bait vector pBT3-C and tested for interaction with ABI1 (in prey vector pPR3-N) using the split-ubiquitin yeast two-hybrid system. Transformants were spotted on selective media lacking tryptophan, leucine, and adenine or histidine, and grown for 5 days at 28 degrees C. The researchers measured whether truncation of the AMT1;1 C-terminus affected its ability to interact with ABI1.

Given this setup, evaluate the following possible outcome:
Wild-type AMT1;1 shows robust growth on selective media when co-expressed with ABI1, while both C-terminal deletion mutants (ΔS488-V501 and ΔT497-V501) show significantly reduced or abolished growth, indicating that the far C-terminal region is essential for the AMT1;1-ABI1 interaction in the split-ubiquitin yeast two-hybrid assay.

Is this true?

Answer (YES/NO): NO